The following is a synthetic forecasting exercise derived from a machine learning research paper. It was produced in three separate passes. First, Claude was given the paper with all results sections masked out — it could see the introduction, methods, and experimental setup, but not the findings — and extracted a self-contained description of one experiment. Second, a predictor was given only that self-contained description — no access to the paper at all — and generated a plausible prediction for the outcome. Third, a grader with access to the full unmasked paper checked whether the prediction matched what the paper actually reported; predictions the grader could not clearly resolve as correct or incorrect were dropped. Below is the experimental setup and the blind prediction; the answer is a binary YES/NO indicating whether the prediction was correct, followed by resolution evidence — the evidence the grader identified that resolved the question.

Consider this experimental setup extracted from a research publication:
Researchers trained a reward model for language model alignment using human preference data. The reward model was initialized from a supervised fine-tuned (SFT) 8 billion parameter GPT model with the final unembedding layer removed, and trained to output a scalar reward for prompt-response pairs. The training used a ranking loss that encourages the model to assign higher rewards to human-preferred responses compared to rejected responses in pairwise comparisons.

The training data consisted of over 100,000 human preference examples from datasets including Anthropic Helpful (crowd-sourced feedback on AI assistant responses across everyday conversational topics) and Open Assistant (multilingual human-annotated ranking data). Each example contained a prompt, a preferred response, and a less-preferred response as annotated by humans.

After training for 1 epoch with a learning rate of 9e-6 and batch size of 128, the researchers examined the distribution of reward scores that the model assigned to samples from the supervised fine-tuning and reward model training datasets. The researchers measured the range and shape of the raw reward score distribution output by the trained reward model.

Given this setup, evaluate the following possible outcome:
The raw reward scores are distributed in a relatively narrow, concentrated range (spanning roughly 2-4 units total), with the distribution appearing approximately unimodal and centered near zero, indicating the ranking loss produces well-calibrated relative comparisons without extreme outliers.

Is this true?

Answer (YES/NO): NO